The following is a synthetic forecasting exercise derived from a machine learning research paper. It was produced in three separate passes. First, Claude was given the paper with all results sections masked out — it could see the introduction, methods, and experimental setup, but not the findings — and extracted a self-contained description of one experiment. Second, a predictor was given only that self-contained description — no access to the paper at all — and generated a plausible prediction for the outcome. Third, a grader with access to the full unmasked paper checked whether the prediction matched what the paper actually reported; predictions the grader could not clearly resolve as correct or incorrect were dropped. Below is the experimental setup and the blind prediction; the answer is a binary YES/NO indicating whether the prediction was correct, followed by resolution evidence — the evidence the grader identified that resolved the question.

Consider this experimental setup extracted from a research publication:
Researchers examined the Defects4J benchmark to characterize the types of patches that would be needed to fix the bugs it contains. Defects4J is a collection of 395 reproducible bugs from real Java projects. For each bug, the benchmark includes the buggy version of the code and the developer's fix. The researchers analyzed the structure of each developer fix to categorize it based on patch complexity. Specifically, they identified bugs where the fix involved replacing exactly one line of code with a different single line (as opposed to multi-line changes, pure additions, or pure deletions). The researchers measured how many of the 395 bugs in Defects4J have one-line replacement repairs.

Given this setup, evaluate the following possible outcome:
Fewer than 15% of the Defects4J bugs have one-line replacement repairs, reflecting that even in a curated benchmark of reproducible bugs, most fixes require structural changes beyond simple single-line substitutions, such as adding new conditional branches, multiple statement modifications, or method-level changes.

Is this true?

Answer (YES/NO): NO